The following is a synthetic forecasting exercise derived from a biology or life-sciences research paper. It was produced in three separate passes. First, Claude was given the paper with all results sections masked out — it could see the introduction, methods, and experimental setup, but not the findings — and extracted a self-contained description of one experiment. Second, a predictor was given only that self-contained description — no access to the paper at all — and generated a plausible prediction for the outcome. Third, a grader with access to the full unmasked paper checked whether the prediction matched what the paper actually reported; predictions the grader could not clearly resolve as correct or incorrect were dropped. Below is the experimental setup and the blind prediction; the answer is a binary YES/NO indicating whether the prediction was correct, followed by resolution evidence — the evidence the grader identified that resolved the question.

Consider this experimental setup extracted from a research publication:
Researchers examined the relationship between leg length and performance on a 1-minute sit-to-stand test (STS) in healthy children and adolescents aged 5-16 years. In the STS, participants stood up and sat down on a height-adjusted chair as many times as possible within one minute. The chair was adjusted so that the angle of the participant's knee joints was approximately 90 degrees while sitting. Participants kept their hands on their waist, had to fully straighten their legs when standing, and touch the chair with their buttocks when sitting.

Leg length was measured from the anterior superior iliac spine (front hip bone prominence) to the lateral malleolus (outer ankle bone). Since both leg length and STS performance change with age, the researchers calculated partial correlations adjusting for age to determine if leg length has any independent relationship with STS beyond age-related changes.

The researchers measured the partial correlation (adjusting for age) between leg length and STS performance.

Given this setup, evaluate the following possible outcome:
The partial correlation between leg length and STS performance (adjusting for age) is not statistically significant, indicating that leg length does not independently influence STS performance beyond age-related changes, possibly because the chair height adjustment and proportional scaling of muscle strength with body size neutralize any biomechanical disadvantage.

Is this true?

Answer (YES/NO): YES